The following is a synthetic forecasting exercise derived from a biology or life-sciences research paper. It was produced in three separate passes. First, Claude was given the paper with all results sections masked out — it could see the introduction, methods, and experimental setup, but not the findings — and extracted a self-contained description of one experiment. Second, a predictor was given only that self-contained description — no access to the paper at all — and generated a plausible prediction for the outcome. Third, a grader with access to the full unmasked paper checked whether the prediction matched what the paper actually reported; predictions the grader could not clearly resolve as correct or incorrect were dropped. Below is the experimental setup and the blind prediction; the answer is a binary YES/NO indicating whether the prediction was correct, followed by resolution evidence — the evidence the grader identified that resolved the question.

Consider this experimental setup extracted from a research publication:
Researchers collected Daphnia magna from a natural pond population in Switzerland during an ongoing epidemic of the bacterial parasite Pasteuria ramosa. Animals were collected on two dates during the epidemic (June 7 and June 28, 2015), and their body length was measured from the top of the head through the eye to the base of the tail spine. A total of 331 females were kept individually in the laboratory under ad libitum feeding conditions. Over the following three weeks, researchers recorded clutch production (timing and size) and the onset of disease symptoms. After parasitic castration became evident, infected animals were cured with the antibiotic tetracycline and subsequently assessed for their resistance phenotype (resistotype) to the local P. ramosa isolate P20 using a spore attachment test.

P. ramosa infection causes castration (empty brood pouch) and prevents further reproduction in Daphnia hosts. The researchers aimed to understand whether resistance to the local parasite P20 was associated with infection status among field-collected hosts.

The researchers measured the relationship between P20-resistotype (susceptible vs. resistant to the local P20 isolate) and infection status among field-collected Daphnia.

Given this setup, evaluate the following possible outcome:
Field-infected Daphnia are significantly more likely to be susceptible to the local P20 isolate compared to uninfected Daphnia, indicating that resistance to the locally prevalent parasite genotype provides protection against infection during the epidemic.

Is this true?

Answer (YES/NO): YES